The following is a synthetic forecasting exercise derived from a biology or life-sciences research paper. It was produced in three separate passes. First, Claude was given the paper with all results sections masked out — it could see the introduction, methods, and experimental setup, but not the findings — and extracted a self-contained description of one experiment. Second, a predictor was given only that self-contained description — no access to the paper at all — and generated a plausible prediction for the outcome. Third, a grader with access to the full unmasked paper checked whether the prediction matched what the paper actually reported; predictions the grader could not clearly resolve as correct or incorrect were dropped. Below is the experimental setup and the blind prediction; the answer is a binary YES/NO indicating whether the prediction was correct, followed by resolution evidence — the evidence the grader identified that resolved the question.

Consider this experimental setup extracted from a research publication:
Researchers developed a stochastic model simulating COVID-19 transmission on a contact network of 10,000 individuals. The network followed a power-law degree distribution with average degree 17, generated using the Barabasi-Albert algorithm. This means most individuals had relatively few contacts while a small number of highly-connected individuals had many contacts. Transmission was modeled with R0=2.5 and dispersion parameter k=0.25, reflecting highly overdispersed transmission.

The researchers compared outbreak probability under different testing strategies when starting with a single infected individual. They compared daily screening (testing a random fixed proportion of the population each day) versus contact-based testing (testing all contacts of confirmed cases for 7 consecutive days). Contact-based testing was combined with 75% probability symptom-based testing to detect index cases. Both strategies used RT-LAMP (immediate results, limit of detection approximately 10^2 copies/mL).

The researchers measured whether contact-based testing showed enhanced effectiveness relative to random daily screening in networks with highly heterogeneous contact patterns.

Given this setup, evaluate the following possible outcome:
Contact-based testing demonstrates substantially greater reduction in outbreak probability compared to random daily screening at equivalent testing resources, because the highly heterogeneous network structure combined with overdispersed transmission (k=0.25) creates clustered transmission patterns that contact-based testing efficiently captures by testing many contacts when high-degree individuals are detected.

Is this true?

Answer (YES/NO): NO